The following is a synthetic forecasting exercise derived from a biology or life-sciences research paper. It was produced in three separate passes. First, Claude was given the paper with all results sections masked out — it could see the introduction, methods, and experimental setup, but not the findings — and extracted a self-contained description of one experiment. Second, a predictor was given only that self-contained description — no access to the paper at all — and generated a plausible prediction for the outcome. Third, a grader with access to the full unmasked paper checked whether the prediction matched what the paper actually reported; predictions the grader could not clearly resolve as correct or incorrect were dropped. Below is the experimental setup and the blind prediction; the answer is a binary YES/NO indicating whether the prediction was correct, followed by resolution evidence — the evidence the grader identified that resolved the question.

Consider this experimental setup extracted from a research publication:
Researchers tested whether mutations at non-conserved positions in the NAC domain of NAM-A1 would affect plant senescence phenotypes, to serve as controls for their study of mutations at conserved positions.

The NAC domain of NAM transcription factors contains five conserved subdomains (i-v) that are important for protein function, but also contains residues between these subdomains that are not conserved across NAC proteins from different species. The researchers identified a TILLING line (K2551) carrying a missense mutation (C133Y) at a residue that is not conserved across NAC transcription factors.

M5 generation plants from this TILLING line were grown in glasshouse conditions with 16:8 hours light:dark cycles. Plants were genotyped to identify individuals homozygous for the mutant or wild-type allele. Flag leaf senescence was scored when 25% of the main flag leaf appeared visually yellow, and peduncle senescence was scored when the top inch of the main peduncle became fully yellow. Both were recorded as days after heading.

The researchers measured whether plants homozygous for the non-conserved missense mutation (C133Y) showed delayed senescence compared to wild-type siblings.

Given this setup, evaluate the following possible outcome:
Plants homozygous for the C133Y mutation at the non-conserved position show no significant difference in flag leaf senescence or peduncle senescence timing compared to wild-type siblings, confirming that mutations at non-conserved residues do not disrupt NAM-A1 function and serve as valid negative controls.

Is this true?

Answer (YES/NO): YES